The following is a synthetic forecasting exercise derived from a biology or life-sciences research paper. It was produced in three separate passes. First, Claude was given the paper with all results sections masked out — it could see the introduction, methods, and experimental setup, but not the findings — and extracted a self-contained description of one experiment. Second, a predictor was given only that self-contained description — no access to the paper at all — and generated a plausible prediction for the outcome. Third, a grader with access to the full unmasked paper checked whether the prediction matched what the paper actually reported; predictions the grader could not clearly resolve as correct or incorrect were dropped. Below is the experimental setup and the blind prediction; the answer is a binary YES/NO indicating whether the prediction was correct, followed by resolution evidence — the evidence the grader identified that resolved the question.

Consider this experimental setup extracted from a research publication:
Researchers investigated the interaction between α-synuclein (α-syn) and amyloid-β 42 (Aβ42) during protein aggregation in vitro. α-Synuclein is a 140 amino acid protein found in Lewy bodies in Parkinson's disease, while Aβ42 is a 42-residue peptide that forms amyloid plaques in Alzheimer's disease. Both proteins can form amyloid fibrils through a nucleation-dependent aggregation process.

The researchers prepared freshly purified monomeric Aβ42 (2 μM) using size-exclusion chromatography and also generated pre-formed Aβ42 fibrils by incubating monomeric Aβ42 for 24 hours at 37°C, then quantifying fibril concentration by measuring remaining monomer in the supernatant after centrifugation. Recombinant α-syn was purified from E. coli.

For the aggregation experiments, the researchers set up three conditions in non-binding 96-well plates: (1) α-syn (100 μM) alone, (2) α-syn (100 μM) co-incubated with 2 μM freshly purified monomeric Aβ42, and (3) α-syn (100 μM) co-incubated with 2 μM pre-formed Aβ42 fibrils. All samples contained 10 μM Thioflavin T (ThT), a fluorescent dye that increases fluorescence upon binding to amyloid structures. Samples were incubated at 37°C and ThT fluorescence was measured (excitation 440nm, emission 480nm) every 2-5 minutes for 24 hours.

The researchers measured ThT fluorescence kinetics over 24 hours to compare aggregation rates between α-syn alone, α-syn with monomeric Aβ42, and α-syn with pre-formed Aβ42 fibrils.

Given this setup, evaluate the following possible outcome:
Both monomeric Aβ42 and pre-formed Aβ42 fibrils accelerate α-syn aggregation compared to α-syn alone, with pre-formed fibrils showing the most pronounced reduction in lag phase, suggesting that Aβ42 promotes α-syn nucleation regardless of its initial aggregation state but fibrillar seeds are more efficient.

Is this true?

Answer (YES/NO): NO